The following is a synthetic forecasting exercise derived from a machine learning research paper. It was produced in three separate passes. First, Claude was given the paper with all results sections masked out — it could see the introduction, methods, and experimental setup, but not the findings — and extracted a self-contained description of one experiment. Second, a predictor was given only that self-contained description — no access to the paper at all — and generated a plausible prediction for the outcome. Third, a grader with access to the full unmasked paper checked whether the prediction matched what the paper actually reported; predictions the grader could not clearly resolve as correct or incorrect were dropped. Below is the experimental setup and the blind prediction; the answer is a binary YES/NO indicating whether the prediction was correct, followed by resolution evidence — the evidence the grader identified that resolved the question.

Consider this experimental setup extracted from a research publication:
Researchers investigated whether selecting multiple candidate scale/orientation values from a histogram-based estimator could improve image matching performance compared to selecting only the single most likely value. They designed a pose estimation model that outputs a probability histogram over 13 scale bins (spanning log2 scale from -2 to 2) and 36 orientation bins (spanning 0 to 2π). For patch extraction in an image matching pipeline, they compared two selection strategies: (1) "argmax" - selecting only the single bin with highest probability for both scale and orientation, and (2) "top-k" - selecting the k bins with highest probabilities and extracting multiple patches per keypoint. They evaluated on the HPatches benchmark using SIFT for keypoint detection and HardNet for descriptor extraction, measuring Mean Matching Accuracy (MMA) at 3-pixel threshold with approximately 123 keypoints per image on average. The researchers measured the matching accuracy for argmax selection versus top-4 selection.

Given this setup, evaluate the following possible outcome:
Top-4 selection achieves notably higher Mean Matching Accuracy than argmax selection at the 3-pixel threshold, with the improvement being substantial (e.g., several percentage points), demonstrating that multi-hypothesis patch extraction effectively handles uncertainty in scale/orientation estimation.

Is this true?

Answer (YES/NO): YES